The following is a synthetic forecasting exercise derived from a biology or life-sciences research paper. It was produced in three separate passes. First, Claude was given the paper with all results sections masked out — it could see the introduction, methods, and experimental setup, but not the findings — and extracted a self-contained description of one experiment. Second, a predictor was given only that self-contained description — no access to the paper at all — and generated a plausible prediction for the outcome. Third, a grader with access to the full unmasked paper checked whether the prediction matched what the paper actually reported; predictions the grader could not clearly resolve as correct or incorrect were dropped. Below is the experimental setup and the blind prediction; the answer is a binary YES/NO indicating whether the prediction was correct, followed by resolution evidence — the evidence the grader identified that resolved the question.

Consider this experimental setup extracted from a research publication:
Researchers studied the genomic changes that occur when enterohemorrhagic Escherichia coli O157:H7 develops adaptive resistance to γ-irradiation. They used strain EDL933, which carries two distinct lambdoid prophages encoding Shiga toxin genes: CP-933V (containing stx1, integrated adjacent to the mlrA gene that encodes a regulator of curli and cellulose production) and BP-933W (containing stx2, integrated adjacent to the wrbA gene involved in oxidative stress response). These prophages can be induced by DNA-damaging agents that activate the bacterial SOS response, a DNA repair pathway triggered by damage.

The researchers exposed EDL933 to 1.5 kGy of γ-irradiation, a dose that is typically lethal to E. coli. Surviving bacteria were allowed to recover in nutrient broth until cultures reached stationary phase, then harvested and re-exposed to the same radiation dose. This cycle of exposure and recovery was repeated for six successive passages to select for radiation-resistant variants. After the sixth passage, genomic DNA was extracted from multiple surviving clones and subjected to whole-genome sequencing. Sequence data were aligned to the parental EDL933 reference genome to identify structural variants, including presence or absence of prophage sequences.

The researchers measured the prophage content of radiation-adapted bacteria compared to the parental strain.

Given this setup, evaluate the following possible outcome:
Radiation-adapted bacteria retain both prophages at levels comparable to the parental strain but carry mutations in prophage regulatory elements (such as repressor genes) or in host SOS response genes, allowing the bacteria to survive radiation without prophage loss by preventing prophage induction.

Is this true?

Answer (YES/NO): NO